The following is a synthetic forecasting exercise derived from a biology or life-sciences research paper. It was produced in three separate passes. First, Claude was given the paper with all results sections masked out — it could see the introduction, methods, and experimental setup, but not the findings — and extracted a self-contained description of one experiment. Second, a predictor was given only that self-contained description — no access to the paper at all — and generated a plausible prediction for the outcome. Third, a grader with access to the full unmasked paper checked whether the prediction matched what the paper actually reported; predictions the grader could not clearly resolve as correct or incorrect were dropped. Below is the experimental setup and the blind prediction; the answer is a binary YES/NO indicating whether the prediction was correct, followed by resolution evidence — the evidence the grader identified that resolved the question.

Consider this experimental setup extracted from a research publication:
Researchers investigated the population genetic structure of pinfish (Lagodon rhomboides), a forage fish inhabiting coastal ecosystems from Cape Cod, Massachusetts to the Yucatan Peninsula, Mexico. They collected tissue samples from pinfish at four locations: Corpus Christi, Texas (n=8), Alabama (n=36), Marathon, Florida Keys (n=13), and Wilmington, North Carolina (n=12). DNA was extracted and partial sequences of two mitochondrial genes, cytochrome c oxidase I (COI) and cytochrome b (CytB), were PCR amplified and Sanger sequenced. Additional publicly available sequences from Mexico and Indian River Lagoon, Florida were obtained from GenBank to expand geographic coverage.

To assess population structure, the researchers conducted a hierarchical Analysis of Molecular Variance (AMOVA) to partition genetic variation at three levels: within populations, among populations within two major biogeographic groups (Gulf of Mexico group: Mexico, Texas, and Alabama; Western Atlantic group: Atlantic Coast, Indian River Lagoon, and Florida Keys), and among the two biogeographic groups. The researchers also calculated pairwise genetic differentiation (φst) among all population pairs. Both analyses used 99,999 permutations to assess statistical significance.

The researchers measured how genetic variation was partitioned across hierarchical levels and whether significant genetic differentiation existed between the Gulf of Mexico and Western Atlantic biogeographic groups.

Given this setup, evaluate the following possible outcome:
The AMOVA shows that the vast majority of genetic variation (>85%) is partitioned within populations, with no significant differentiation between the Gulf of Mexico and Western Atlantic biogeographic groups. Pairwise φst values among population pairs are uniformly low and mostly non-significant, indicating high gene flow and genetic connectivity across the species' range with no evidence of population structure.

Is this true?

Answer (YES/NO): YES